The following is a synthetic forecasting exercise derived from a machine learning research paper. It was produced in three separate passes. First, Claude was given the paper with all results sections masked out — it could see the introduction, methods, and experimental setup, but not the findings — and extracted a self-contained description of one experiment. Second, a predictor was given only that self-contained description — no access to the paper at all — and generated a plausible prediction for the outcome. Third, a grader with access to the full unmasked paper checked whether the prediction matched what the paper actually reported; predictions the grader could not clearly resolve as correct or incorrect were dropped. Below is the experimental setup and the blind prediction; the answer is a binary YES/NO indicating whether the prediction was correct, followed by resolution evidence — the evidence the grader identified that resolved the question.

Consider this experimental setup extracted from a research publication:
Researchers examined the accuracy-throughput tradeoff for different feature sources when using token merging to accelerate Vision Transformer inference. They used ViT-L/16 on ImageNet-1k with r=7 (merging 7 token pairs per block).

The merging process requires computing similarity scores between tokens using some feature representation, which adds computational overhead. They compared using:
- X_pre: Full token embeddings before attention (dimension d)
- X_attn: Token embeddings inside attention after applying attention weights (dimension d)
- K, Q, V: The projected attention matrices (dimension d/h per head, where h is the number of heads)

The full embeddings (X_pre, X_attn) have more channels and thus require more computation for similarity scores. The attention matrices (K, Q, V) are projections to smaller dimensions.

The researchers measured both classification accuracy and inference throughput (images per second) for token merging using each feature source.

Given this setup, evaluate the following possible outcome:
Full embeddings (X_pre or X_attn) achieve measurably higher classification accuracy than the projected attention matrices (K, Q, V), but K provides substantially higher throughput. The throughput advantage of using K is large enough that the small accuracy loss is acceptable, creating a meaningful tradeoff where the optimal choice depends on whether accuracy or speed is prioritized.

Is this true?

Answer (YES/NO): NO